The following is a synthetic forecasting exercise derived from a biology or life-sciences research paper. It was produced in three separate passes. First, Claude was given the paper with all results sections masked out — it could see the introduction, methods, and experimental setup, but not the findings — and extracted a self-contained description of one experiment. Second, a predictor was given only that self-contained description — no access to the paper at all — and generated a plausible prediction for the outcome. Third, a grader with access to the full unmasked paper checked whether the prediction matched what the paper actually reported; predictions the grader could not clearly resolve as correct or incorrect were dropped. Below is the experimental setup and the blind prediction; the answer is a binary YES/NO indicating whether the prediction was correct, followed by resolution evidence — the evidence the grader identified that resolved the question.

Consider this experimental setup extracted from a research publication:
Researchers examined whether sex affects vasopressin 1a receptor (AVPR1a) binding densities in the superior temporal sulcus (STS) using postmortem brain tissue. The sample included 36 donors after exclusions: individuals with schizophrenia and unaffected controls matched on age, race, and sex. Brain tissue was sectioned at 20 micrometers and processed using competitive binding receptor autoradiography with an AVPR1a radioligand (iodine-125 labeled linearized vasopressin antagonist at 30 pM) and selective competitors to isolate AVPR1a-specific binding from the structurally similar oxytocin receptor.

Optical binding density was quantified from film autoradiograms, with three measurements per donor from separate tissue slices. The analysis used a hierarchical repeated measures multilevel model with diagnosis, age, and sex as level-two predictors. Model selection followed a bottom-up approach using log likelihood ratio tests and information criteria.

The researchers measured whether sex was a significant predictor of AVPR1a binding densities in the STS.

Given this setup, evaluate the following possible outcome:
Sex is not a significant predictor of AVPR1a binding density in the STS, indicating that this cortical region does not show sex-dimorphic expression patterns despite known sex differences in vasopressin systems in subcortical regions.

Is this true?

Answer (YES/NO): NO